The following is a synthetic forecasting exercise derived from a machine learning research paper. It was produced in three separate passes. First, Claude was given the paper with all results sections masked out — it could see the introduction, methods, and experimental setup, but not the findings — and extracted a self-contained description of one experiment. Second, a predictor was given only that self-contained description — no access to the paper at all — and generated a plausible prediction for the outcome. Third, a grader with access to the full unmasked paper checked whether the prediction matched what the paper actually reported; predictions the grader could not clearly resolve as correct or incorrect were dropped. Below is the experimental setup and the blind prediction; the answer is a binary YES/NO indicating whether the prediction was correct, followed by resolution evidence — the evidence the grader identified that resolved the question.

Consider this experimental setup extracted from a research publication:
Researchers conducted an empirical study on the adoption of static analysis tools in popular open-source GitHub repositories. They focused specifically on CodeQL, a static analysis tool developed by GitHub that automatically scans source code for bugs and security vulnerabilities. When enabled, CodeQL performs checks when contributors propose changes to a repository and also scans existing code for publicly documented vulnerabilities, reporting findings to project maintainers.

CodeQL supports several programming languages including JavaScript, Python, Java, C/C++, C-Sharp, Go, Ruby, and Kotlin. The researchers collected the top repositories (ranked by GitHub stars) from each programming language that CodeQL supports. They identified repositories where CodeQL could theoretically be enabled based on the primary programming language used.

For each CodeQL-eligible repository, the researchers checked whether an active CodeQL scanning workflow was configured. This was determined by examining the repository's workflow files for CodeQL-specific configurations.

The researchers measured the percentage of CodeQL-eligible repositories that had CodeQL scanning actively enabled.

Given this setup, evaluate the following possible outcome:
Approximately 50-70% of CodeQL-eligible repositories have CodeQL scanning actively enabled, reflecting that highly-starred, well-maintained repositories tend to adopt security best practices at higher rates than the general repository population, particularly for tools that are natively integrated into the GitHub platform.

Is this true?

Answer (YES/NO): NO